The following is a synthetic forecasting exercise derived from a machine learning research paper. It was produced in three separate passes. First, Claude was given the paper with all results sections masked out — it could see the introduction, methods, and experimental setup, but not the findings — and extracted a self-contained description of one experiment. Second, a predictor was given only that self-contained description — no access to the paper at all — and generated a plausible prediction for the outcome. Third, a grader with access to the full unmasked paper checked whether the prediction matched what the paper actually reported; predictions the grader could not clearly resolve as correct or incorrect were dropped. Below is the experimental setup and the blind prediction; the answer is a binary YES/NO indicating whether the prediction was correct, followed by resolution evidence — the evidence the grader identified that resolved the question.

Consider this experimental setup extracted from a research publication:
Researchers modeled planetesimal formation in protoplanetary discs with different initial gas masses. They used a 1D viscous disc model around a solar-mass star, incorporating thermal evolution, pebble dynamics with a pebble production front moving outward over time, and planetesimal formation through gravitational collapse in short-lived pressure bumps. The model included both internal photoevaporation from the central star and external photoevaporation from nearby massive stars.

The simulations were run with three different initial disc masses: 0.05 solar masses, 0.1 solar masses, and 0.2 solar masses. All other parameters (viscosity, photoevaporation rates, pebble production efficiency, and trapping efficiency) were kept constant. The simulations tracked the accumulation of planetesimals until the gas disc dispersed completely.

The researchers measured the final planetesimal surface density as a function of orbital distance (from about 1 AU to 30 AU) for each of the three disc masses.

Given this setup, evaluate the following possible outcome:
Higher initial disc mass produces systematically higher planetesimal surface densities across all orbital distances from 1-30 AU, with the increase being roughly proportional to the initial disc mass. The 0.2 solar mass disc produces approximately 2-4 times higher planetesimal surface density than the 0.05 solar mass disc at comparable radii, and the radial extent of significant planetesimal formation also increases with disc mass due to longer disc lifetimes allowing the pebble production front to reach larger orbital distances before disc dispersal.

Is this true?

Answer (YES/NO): NO